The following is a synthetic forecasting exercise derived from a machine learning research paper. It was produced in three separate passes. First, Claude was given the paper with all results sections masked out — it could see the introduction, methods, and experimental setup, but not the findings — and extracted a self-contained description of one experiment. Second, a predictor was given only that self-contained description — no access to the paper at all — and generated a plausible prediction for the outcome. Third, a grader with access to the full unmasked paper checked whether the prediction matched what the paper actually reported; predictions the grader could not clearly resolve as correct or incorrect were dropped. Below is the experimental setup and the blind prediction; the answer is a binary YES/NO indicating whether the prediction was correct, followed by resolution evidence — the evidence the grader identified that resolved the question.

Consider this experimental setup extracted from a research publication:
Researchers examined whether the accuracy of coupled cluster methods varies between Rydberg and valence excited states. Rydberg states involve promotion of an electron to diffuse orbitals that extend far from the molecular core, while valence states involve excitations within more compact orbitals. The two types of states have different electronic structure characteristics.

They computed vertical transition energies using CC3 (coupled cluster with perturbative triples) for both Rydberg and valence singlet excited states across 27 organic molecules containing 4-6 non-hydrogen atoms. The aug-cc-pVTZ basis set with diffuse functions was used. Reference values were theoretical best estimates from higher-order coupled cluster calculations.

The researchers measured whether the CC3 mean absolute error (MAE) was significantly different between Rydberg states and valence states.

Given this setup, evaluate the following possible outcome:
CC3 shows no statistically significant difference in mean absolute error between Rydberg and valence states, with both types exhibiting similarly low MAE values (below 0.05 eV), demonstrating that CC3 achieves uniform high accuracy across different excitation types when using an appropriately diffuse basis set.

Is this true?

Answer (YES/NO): YES